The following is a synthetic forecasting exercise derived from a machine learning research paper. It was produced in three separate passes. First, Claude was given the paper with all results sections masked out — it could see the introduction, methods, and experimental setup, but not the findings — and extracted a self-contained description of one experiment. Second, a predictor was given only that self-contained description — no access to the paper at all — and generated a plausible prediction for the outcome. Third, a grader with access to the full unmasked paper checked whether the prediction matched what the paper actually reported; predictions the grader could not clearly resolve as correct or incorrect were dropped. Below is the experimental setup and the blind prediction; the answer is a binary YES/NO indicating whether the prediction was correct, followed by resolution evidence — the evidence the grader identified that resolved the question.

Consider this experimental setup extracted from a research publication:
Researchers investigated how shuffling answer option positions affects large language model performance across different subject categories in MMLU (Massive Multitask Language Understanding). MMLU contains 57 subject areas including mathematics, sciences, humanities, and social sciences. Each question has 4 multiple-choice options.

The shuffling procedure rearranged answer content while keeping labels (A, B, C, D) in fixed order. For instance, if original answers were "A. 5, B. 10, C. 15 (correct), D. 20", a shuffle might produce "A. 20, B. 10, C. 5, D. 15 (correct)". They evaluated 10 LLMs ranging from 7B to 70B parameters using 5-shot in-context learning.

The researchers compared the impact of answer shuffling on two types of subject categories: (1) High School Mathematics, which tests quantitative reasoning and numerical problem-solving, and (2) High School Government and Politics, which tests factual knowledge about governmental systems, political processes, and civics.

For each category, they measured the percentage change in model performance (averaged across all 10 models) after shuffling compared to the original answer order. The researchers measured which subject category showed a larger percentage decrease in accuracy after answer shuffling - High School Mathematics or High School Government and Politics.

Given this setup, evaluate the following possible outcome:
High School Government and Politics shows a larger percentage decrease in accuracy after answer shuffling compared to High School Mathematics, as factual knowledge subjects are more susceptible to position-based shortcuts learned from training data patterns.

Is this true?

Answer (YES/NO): NO